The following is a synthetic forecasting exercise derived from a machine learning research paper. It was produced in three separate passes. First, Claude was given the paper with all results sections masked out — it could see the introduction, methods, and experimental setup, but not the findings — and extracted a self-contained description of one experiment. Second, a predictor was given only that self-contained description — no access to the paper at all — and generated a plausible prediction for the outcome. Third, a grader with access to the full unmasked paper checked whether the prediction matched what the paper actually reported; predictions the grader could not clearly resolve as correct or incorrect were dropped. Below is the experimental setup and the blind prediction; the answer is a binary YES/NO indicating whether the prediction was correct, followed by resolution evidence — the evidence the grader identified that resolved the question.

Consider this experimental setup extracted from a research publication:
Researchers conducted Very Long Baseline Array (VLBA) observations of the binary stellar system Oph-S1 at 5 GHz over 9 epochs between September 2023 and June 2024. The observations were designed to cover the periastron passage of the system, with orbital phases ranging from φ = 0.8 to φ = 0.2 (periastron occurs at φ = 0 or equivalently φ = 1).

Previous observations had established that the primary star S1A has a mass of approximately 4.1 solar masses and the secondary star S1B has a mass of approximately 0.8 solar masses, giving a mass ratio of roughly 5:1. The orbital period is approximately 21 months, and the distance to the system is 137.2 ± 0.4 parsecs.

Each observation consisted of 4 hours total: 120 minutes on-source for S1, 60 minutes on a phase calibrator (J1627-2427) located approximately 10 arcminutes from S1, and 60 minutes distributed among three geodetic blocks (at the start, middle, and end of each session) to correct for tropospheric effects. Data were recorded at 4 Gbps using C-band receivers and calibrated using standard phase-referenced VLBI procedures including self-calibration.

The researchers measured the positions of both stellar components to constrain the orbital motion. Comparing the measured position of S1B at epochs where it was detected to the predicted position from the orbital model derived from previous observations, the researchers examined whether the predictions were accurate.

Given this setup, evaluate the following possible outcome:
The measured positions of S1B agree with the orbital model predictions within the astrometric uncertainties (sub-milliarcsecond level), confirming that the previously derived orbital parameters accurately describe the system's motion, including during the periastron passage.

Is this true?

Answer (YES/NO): YES